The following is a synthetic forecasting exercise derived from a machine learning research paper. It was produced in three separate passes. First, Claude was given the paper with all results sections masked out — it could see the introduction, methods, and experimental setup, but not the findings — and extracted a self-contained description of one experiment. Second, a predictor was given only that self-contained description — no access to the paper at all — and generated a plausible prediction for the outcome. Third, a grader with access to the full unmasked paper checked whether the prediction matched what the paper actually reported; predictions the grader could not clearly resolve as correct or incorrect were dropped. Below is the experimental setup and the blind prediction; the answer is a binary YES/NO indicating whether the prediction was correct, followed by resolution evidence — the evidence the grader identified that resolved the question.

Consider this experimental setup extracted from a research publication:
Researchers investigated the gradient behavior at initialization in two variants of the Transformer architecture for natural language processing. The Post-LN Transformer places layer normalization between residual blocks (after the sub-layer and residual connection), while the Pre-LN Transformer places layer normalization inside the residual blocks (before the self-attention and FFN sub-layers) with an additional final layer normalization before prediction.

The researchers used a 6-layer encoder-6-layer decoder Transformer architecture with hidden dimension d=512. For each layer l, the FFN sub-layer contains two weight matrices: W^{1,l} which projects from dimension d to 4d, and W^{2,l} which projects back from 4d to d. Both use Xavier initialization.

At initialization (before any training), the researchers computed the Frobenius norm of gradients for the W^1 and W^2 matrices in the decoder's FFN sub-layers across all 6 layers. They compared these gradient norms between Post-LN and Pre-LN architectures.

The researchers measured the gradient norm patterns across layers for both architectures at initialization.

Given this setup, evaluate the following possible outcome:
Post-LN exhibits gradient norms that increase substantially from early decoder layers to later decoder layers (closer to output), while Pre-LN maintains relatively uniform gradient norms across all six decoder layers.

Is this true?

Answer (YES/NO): YES